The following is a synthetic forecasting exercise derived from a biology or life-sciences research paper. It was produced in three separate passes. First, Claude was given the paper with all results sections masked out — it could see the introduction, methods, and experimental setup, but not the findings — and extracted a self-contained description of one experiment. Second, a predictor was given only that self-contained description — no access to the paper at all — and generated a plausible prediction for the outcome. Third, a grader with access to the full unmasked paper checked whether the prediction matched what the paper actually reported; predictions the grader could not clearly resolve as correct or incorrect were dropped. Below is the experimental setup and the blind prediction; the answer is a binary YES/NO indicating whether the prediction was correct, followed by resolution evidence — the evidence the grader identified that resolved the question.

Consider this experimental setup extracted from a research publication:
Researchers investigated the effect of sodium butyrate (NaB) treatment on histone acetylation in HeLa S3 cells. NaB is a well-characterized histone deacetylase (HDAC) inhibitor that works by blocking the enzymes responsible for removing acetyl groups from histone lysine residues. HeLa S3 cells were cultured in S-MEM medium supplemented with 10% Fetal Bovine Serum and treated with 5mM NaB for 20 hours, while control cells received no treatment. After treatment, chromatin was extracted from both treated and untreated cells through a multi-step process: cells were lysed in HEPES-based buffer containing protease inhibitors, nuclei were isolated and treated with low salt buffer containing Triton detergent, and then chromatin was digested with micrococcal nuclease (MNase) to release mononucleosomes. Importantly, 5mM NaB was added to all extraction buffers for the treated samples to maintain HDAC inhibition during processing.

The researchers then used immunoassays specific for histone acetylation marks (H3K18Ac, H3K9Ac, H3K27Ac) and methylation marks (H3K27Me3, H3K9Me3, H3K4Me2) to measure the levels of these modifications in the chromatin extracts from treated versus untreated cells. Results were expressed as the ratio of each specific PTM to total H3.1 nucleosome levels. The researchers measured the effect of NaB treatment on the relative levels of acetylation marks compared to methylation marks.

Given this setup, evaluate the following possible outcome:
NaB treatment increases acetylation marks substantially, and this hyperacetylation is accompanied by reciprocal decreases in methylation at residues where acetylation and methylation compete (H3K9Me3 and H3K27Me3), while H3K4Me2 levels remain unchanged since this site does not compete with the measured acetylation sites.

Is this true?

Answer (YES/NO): NO